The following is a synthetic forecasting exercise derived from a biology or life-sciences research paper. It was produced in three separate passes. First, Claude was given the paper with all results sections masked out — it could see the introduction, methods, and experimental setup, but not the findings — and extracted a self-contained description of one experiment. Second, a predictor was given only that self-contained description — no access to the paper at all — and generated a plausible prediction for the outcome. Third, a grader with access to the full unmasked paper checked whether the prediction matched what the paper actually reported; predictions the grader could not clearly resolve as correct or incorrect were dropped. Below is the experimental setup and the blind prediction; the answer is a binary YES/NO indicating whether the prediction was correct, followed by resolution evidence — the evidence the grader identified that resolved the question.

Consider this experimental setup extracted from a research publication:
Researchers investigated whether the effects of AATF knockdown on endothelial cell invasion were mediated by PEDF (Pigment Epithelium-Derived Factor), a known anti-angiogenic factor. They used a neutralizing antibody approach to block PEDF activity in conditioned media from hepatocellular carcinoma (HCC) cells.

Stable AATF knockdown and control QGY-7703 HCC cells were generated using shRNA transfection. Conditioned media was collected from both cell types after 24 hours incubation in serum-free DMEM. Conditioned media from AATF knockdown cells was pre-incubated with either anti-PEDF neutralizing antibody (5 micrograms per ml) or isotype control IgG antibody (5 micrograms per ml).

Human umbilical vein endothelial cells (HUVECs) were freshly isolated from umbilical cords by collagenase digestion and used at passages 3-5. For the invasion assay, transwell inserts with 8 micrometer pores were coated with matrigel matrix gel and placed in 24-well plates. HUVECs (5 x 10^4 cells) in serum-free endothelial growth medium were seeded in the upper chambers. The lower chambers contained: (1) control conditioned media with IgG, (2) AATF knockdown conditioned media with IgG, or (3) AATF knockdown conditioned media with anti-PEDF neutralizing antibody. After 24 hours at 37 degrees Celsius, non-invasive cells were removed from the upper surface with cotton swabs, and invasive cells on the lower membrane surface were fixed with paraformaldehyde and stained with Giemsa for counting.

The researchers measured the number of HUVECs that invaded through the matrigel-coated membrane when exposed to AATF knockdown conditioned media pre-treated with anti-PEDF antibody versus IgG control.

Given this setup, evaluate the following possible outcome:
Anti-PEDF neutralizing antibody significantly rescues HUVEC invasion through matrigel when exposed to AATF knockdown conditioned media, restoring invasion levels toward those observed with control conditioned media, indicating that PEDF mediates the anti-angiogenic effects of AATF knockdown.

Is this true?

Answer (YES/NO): YES